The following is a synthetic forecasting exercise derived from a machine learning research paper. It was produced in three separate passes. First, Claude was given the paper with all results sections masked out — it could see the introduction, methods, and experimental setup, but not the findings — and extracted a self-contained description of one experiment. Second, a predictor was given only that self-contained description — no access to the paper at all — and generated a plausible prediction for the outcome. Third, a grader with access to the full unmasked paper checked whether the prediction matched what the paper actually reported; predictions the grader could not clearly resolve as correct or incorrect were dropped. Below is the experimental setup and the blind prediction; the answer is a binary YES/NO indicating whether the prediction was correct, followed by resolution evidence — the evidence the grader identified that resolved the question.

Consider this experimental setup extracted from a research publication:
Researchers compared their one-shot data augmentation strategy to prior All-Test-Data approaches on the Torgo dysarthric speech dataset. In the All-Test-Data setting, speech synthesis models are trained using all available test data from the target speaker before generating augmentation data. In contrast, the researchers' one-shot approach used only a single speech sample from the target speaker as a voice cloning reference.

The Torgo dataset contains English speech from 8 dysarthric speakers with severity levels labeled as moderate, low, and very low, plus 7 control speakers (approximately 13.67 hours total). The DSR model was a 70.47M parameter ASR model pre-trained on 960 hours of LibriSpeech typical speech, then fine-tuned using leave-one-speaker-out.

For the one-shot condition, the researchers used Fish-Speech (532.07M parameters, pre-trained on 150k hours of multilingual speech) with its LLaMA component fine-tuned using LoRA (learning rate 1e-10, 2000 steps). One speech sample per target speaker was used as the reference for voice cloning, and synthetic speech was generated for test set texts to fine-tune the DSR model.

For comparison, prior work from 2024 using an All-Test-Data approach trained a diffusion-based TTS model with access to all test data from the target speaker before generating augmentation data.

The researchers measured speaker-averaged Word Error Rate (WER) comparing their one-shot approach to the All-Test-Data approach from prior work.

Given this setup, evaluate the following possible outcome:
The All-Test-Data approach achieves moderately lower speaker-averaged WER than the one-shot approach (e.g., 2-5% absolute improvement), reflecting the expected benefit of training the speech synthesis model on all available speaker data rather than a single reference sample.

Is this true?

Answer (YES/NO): NO